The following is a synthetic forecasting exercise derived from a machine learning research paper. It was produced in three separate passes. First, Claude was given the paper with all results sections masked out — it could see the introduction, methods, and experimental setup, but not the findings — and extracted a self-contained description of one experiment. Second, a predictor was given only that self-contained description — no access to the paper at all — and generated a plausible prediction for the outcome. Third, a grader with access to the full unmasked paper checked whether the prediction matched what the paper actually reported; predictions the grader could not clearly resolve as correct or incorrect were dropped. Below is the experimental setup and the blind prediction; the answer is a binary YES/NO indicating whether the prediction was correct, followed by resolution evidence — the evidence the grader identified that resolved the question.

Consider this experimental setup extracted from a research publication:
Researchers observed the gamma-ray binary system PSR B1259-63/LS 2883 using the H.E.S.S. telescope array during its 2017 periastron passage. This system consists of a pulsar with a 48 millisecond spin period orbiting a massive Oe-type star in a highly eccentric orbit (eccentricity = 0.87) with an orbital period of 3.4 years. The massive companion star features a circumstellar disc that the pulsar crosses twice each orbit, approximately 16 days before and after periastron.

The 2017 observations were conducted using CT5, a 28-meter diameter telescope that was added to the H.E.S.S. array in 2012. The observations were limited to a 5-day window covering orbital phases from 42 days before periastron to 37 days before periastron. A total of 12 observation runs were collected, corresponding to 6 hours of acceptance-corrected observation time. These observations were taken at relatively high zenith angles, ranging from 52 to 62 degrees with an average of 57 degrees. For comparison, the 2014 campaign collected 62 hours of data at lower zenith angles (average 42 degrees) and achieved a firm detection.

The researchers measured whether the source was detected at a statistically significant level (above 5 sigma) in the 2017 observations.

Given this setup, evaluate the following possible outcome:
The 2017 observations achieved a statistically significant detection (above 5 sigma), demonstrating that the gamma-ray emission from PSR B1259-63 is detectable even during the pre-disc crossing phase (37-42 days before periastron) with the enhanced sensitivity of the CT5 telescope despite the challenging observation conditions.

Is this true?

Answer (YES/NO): NO